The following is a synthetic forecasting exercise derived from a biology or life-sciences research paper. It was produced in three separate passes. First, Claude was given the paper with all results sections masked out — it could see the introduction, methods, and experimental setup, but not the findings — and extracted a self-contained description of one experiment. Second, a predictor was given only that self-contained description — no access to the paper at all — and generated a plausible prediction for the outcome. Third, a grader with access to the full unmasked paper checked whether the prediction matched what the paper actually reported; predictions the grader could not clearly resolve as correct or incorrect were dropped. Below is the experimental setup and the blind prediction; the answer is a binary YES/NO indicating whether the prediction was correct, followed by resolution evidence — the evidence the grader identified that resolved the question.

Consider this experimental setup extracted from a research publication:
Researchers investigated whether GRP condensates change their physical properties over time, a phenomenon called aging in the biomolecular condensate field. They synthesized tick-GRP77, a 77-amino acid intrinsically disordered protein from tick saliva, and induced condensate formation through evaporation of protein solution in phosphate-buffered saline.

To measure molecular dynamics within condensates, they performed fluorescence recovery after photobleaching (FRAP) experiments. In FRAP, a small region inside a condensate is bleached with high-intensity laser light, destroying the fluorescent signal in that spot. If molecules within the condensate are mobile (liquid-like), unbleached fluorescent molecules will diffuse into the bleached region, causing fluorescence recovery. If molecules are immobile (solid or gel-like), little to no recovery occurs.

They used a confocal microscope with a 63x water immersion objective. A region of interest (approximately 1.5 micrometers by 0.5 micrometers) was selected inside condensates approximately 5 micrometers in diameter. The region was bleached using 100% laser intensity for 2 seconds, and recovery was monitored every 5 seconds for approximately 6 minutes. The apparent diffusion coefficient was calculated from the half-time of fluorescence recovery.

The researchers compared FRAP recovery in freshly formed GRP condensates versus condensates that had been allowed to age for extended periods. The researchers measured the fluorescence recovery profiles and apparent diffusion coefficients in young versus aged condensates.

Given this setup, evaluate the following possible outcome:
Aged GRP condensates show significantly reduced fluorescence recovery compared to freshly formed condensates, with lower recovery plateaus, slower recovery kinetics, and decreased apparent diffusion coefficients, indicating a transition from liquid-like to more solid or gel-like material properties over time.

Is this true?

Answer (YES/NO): YES